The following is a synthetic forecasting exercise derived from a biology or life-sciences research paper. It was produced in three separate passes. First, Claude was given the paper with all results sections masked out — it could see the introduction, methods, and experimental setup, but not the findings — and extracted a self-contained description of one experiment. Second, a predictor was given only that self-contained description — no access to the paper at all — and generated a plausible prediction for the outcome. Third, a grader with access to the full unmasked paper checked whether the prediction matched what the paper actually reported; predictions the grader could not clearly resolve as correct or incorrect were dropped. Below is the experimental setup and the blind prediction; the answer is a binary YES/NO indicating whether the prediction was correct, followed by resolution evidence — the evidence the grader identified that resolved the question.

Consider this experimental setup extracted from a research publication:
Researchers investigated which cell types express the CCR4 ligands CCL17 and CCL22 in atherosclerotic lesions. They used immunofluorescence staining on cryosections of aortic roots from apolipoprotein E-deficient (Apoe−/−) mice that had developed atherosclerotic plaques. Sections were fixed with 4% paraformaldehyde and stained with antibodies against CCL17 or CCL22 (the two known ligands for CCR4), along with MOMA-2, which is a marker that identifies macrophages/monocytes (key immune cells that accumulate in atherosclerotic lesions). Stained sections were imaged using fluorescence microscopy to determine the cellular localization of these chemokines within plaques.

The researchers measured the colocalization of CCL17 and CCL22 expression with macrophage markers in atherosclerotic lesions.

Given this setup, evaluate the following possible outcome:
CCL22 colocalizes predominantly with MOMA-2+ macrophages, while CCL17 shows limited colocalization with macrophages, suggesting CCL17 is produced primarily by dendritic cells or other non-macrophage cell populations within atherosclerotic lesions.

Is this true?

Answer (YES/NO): NO